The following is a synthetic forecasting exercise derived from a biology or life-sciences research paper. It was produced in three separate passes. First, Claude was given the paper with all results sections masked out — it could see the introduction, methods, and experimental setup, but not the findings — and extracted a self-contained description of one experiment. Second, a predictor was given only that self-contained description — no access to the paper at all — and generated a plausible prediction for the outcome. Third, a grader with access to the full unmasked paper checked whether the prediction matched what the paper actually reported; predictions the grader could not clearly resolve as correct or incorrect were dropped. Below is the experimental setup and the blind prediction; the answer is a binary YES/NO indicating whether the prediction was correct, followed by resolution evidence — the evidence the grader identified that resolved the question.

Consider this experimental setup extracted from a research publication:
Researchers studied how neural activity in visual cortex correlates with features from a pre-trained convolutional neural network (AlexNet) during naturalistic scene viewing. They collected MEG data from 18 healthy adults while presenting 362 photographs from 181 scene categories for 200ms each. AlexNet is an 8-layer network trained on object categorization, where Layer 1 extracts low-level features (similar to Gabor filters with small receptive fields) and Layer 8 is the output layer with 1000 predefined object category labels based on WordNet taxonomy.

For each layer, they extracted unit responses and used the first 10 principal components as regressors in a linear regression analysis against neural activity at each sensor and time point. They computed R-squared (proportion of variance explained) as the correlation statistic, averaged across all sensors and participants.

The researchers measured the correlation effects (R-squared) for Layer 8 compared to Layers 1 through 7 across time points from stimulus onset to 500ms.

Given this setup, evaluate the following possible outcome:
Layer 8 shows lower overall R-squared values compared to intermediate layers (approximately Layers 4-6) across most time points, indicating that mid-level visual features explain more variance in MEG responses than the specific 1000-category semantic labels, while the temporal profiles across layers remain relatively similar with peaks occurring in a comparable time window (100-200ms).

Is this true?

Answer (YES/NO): NO